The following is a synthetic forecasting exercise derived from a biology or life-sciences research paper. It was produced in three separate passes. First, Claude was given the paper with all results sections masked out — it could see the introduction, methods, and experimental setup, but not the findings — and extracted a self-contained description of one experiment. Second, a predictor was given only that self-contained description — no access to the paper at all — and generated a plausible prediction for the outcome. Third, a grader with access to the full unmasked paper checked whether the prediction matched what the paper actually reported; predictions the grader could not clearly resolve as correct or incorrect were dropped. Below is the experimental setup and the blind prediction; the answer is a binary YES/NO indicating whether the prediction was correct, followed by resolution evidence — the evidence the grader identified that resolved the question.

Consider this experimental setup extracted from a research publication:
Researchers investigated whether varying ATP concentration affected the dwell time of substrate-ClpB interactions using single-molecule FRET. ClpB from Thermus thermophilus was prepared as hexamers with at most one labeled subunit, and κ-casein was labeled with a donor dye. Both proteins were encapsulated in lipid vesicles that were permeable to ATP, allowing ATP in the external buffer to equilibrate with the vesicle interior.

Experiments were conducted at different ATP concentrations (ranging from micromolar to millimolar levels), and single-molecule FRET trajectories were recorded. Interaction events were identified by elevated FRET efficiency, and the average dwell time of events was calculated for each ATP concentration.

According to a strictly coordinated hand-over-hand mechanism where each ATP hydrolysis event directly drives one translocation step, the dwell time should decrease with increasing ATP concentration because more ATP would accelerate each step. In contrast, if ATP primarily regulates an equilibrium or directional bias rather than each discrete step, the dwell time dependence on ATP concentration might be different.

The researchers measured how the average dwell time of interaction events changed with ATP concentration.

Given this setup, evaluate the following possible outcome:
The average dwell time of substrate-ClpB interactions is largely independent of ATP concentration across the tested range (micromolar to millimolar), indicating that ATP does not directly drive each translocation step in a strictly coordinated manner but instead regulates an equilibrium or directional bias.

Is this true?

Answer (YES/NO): YES